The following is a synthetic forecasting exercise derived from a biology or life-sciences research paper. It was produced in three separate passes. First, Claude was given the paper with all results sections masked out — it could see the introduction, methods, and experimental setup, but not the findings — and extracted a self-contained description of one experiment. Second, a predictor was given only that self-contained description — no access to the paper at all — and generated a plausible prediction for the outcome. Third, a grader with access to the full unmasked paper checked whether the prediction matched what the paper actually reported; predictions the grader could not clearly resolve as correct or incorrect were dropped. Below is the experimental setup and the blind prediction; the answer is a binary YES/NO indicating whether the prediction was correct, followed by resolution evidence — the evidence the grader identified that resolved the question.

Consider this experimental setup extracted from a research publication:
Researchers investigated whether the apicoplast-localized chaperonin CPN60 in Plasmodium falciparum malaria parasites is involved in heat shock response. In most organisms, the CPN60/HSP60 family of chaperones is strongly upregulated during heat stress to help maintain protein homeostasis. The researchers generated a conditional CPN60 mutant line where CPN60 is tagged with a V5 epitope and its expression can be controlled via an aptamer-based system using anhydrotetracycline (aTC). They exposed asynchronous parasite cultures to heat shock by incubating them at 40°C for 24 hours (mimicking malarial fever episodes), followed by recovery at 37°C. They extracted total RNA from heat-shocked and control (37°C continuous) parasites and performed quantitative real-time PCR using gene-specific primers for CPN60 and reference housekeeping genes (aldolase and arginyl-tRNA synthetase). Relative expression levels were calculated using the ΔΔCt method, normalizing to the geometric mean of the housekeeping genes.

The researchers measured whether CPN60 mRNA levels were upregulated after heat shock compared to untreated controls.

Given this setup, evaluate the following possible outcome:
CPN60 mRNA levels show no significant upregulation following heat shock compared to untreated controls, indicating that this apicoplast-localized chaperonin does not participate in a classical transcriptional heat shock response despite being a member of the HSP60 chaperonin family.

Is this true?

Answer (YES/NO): YES